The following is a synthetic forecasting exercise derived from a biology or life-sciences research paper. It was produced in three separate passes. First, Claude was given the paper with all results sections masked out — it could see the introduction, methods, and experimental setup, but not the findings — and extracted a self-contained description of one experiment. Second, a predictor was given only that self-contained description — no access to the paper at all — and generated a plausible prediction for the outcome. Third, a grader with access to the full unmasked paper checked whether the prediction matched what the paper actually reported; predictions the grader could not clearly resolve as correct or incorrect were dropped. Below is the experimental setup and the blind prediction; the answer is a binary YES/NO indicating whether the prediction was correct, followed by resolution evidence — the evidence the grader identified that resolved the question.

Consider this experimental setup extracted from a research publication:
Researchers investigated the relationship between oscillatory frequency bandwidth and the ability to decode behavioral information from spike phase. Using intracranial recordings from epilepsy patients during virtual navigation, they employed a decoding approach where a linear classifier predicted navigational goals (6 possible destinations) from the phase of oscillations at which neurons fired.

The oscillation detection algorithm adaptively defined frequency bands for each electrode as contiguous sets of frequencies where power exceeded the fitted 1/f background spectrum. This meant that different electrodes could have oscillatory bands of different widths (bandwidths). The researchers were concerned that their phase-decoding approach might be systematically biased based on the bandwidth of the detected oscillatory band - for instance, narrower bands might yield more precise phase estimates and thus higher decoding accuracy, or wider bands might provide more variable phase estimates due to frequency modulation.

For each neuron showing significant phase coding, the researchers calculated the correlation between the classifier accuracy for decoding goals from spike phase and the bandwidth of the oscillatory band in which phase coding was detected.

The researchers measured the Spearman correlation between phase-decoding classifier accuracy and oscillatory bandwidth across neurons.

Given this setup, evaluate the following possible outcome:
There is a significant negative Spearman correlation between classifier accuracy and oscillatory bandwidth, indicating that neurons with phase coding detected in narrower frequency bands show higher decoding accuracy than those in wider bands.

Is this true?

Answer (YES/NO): NO